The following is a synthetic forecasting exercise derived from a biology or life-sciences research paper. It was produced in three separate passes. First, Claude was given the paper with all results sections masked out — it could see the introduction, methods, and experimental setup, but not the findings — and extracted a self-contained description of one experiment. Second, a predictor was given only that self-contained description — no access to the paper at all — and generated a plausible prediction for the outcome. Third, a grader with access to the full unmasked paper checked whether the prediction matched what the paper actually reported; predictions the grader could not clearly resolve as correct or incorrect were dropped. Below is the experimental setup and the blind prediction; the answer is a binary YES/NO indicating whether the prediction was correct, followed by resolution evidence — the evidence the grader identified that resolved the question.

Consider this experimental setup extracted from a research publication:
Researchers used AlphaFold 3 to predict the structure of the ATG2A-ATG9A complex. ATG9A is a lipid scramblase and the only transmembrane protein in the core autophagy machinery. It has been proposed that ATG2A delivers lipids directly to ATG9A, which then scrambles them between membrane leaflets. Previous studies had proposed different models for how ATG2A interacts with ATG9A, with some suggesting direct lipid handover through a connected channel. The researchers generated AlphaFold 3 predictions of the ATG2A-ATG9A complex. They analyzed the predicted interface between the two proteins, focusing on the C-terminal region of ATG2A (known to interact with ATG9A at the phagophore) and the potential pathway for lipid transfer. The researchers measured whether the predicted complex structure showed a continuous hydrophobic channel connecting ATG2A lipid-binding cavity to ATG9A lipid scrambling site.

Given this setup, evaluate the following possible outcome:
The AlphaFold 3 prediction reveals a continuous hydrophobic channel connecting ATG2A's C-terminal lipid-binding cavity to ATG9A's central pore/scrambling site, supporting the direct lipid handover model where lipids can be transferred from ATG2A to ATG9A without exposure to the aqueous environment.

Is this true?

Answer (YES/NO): NO